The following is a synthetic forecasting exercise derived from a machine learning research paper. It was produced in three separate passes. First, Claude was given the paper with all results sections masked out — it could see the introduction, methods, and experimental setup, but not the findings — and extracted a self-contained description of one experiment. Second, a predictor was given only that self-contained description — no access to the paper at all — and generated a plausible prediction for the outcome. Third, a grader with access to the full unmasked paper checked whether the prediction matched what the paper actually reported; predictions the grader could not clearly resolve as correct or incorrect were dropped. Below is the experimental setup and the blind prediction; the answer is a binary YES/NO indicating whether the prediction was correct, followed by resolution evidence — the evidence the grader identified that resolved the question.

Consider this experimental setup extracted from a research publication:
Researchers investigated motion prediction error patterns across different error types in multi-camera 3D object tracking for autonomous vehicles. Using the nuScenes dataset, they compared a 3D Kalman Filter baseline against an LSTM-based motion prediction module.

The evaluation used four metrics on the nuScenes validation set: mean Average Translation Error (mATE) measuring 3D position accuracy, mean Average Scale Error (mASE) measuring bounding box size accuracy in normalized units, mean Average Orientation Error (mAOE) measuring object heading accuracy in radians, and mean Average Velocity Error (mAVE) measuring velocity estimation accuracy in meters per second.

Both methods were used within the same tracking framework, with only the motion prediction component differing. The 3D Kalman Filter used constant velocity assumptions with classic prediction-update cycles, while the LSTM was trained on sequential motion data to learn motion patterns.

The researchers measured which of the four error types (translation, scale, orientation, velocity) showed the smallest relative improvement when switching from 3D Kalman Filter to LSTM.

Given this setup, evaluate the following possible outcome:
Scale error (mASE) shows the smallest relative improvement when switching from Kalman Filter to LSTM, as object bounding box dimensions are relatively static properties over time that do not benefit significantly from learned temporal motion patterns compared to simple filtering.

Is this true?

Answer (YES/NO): NO